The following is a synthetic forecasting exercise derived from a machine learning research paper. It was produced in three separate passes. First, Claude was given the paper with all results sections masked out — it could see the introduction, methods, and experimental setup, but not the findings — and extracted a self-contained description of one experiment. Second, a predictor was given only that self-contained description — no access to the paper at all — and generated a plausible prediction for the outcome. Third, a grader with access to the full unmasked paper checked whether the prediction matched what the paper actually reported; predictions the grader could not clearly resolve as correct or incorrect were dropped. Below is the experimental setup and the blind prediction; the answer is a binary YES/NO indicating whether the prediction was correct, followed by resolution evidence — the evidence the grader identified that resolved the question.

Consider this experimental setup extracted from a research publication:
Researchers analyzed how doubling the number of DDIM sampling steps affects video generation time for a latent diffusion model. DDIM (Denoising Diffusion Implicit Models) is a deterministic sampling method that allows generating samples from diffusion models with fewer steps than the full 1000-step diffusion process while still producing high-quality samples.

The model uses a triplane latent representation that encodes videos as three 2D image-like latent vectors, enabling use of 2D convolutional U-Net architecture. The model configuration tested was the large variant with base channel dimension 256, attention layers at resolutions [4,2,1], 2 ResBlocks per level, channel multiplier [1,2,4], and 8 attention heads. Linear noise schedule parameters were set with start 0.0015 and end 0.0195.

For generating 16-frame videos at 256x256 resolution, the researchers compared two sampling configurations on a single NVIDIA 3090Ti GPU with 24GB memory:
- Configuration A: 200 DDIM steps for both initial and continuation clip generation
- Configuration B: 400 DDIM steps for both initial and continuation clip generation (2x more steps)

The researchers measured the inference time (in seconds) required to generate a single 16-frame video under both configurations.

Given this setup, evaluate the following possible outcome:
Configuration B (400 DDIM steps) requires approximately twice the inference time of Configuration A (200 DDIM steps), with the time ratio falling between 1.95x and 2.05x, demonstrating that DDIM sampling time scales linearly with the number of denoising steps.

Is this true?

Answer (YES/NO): YES